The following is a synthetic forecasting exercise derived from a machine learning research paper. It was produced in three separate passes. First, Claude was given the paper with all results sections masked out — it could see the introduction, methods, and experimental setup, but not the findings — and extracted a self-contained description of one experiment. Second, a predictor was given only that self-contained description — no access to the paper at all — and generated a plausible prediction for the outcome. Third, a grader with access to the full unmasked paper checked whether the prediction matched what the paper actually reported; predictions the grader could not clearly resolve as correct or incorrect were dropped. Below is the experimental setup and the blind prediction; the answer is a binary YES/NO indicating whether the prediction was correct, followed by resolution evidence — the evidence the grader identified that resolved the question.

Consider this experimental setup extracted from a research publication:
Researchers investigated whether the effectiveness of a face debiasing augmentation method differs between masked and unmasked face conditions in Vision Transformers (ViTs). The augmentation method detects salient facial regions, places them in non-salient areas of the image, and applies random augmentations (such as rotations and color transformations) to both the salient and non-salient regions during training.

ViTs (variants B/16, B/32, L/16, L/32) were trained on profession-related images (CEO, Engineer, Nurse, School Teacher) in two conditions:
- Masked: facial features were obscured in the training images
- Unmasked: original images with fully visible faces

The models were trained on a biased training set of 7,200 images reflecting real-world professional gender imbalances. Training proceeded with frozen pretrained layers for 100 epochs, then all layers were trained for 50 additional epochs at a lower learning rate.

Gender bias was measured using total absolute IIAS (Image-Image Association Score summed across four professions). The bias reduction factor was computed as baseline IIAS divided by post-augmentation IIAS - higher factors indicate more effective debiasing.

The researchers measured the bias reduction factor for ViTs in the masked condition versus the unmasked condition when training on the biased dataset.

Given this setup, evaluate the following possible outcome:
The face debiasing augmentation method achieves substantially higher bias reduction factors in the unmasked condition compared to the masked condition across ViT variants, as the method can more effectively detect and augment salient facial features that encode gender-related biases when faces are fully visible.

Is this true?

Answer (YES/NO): YES